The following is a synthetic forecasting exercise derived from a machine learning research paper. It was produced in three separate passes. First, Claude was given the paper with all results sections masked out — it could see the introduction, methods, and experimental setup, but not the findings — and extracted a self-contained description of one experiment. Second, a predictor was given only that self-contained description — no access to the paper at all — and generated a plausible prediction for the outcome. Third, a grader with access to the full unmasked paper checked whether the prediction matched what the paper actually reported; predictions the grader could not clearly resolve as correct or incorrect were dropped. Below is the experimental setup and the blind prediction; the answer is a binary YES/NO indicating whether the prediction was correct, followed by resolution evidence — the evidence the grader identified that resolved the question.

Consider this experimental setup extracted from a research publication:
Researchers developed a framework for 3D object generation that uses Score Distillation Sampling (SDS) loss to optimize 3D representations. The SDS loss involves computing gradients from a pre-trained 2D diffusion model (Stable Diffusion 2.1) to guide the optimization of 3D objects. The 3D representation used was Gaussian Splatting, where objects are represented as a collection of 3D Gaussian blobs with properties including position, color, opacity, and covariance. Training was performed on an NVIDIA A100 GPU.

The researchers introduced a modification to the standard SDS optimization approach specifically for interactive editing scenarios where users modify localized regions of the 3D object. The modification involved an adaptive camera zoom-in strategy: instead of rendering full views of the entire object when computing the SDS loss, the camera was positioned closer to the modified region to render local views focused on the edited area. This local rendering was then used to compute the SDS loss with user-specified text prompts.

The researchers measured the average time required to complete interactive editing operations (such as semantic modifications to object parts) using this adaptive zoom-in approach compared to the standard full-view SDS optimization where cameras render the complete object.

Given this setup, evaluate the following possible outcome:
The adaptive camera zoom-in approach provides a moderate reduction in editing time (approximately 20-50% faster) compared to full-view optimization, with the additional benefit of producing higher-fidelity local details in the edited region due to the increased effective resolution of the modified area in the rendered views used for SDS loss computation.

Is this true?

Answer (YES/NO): NO